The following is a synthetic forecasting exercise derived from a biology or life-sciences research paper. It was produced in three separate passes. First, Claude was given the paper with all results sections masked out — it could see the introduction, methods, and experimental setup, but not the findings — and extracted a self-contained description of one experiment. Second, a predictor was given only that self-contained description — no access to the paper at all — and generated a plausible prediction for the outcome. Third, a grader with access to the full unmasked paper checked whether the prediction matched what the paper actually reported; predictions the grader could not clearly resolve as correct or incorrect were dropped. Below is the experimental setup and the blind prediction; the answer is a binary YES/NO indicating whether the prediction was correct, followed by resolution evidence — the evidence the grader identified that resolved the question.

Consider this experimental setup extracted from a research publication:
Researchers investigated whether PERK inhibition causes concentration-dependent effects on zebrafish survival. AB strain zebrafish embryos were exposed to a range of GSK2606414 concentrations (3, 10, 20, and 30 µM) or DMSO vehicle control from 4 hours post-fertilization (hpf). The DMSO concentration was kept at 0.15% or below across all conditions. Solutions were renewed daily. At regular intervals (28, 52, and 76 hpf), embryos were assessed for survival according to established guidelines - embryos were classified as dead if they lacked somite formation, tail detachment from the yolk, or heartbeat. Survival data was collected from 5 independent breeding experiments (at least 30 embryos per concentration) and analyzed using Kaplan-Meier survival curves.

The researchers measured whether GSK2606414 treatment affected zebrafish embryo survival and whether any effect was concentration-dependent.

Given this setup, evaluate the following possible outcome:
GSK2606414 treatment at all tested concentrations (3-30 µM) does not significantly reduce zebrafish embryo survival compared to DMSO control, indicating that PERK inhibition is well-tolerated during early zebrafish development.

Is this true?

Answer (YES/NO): NO